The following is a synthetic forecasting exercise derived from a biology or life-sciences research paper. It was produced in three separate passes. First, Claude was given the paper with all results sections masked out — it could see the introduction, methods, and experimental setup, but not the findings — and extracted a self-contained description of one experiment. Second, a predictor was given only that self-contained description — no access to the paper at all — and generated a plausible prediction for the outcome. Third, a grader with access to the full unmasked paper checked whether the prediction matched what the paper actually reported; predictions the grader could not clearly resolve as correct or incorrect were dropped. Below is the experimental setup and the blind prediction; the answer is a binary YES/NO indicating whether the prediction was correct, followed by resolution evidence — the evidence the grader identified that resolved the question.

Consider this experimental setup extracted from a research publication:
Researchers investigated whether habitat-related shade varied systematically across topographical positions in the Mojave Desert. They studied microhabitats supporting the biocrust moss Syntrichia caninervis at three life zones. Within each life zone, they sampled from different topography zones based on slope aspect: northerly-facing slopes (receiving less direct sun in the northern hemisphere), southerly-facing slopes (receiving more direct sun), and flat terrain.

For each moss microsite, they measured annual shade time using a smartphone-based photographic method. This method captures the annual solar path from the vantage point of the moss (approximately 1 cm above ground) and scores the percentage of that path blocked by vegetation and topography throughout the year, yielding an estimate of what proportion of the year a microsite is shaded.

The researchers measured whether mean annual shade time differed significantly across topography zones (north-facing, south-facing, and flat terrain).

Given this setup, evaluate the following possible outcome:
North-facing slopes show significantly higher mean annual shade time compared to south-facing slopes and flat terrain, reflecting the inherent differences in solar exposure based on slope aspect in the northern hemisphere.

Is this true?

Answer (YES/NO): NO